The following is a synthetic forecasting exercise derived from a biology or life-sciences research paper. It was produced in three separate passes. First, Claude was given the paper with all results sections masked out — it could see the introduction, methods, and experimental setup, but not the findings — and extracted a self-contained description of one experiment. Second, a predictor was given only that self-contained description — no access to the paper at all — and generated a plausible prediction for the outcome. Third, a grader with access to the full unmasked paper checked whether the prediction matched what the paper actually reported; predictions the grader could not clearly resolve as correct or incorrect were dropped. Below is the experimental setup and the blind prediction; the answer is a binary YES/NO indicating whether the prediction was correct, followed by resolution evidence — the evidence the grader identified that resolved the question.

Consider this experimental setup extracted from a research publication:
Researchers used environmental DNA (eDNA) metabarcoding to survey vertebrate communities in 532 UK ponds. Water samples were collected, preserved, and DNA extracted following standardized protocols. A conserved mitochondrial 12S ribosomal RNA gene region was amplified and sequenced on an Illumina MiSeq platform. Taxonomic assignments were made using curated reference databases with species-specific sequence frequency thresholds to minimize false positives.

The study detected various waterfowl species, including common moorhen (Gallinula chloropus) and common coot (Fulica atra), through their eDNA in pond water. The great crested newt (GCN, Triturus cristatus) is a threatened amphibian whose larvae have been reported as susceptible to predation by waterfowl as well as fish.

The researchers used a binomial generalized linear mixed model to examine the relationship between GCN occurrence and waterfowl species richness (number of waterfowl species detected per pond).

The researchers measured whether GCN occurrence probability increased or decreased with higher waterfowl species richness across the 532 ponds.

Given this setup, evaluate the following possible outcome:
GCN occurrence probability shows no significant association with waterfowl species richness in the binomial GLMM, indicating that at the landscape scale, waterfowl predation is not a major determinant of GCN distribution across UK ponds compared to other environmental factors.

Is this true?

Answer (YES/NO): NO